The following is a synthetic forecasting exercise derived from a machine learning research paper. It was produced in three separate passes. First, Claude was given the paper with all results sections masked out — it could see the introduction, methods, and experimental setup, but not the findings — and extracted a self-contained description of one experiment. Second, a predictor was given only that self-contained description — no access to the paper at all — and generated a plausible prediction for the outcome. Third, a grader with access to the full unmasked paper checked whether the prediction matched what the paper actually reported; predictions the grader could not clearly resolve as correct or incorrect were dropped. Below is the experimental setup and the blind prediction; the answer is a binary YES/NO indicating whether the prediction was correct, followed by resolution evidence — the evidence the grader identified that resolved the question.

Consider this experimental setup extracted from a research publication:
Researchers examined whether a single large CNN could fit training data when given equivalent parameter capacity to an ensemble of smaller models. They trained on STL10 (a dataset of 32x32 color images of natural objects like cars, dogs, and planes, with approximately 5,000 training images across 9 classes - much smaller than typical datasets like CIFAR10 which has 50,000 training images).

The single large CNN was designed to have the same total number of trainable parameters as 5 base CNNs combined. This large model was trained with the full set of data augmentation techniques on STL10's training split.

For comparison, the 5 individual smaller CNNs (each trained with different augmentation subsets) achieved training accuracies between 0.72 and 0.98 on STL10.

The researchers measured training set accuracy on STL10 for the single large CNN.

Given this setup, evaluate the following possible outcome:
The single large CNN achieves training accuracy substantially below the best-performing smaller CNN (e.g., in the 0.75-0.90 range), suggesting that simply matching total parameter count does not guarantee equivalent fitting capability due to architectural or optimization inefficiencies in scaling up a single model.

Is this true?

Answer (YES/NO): NO